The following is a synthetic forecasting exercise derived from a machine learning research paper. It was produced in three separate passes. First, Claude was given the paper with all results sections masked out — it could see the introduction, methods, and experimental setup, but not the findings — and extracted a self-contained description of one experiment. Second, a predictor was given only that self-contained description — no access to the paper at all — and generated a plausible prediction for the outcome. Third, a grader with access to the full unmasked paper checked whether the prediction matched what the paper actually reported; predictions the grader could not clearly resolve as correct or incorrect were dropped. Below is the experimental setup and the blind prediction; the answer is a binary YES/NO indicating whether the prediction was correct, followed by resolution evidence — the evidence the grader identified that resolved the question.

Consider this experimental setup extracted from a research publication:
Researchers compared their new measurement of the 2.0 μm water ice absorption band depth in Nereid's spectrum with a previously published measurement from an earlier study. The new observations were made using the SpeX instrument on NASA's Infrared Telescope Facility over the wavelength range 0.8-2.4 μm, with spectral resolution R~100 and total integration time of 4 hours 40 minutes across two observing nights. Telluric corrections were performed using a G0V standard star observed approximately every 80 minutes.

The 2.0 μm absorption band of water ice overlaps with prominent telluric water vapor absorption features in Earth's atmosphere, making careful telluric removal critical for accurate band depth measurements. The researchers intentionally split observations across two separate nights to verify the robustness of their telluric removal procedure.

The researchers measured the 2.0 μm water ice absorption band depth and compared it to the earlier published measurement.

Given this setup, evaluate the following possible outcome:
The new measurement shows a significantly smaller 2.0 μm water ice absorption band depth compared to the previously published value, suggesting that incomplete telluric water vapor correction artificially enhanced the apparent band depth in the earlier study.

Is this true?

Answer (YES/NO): NO